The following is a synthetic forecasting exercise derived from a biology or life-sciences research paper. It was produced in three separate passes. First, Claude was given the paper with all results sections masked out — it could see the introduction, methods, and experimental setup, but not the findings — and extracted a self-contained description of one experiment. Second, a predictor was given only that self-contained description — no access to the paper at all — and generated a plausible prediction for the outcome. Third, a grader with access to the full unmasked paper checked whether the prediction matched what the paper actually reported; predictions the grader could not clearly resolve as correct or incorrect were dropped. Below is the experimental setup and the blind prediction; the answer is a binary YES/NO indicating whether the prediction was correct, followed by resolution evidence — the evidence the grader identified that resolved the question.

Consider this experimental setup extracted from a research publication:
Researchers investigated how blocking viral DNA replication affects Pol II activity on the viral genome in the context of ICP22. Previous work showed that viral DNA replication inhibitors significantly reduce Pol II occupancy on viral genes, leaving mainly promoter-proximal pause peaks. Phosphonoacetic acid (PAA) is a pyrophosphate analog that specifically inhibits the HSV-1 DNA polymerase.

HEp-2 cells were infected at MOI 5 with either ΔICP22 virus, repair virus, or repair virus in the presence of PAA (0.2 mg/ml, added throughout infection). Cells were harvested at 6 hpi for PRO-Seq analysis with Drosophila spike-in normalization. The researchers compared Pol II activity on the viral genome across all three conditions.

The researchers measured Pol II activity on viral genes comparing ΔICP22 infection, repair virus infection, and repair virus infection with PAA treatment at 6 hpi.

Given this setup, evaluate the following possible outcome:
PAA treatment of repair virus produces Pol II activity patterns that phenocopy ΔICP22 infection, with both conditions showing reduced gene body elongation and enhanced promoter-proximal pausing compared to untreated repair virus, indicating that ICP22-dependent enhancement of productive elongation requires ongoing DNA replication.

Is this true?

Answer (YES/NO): NO